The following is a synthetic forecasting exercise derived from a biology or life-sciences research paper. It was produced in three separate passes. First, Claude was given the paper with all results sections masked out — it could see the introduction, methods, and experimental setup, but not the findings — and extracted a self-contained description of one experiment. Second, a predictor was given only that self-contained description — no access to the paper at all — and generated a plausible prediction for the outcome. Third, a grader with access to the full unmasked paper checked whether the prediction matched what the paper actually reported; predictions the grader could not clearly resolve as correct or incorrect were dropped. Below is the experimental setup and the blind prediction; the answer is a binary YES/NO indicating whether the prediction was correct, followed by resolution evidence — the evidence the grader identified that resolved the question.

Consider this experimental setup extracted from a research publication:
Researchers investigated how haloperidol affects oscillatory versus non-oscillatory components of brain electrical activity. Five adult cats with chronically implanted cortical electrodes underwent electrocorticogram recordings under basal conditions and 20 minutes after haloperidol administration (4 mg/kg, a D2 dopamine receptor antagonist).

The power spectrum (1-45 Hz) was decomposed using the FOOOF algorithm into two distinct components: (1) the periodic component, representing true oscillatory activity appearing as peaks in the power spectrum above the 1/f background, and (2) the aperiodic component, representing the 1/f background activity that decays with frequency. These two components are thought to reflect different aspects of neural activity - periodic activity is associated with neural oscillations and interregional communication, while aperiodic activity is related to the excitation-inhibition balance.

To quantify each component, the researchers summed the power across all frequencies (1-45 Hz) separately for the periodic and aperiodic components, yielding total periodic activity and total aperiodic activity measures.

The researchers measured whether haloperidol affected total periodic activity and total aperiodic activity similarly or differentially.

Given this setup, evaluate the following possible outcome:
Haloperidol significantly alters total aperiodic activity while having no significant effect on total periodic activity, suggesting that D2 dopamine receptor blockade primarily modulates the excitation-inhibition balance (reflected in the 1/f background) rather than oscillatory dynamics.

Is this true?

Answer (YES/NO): NO